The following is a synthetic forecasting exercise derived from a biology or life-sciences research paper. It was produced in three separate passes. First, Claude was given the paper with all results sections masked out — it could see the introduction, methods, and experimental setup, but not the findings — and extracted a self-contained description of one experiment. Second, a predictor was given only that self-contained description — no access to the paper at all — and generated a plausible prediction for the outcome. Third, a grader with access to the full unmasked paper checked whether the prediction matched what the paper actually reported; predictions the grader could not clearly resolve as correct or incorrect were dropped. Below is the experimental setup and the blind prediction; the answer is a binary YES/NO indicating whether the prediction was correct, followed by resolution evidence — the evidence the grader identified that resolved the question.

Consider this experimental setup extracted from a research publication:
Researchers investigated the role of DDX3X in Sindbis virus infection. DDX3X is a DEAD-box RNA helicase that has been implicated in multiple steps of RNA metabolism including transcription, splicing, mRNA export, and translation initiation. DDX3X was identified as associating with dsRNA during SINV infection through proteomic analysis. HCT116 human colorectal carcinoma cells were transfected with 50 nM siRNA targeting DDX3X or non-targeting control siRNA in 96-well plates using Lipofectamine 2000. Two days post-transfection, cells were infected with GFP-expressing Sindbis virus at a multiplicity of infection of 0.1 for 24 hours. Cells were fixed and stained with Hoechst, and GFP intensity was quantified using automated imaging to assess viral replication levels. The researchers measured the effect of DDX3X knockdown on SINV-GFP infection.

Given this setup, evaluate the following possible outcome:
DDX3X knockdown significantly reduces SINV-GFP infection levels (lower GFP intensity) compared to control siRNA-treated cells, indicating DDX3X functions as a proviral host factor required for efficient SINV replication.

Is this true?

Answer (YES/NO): NO